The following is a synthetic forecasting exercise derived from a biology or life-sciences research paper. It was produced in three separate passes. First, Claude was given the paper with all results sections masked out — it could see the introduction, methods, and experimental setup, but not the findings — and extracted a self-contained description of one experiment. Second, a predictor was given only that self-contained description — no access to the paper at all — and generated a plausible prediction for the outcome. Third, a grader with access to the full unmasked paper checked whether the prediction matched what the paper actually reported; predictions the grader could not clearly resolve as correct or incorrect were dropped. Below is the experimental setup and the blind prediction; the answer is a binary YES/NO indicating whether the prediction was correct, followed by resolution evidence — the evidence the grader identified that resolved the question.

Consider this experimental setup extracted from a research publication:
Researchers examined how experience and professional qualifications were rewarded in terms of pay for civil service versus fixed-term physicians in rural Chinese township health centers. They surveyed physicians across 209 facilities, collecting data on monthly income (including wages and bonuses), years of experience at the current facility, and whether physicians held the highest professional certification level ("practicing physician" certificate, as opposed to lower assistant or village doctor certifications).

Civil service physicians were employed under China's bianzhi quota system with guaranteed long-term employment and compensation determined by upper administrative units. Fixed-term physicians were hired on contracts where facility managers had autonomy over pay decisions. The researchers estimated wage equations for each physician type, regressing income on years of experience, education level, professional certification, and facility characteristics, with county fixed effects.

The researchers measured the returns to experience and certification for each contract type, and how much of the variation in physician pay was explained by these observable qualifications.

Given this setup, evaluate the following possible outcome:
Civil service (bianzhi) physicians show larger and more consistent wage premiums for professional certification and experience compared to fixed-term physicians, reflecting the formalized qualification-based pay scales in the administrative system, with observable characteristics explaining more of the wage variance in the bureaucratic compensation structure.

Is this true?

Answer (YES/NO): NO